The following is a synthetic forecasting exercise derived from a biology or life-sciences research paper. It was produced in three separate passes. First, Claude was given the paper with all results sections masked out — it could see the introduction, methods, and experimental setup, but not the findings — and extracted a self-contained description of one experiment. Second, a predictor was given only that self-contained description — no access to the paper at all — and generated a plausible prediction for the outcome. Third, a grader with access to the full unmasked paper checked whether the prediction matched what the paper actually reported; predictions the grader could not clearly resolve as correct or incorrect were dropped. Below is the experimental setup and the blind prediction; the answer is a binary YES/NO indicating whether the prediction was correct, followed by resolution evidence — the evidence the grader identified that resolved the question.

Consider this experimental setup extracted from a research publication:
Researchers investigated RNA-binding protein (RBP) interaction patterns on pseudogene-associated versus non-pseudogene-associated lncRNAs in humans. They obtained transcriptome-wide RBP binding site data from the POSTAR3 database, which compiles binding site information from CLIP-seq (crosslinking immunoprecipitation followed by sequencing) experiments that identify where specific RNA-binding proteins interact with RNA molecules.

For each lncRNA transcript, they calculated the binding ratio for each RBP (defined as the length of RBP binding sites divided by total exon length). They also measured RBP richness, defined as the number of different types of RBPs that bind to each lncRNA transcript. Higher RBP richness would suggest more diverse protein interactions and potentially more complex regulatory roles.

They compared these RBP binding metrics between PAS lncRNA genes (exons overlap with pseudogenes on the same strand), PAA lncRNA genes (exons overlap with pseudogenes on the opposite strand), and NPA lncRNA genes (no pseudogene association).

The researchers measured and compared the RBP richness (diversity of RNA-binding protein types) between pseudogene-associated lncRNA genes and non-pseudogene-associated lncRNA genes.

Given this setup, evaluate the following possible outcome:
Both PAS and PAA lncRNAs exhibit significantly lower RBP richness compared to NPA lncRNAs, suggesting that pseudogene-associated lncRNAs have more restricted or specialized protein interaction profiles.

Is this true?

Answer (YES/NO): NO